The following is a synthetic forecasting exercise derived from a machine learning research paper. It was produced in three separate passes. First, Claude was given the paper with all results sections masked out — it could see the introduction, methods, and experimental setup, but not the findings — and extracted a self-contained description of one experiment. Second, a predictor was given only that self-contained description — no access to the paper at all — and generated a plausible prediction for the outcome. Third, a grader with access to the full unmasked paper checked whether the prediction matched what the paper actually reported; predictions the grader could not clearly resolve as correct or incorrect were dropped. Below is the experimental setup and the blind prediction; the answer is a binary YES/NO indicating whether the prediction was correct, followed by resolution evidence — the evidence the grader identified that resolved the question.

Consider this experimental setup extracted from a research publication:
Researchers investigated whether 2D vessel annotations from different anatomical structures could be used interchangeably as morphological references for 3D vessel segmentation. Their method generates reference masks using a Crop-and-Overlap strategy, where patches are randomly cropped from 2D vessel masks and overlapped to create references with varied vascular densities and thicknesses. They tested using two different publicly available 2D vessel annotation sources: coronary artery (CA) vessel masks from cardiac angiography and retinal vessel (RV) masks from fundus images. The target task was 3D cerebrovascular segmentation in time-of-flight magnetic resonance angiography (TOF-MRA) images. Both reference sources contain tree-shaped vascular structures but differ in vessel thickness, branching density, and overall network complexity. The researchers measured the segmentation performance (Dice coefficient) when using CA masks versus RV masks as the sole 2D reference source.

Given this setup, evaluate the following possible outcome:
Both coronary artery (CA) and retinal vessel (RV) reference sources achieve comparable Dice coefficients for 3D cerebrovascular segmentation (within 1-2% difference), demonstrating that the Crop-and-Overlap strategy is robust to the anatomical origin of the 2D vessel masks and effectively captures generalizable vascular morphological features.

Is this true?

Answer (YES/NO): YES